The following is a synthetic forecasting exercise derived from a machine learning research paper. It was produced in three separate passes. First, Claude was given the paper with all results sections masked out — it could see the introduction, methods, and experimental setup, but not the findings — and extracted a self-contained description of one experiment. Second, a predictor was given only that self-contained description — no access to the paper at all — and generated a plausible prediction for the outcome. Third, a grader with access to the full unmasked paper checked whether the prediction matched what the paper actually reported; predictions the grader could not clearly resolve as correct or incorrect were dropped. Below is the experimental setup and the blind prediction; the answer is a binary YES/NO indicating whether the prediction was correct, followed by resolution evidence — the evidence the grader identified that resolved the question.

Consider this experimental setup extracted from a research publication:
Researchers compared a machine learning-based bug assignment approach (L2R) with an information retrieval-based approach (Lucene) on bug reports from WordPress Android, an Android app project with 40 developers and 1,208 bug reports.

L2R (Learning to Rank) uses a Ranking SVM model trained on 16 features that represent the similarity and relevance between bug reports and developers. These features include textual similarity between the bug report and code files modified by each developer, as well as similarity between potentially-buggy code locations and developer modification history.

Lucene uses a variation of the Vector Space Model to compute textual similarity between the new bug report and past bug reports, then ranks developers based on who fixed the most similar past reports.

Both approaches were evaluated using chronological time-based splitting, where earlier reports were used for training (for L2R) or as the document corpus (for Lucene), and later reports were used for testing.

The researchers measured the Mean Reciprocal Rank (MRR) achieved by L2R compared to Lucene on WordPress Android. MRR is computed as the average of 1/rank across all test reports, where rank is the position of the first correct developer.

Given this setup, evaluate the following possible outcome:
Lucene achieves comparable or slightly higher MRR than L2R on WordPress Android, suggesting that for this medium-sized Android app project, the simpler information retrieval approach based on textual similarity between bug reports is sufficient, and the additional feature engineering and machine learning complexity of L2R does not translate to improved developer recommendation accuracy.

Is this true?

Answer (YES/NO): YES